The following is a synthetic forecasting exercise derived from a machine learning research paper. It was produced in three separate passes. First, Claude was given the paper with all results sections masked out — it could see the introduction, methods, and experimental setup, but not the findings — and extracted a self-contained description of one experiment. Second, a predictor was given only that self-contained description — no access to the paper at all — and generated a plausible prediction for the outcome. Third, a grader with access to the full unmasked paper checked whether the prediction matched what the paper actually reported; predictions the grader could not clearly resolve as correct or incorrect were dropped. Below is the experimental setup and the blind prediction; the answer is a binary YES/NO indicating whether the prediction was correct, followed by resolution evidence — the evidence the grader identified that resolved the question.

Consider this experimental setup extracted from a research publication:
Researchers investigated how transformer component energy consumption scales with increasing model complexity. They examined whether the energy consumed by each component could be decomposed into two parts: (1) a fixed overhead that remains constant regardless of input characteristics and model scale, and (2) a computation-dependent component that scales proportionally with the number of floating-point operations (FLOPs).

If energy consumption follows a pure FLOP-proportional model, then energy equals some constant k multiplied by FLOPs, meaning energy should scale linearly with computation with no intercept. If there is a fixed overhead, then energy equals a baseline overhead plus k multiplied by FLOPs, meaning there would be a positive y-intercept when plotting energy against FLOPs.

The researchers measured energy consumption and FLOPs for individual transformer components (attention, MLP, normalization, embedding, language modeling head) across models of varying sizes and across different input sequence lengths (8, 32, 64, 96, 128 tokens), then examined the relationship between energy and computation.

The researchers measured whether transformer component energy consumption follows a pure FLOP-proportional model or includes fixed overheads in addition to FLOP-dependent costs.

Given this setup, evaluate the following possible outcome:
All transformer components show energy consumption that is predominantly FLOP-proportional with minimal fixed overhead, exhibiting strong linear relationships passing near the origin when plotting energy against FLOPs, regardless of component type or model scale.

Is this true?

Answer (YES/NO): NO